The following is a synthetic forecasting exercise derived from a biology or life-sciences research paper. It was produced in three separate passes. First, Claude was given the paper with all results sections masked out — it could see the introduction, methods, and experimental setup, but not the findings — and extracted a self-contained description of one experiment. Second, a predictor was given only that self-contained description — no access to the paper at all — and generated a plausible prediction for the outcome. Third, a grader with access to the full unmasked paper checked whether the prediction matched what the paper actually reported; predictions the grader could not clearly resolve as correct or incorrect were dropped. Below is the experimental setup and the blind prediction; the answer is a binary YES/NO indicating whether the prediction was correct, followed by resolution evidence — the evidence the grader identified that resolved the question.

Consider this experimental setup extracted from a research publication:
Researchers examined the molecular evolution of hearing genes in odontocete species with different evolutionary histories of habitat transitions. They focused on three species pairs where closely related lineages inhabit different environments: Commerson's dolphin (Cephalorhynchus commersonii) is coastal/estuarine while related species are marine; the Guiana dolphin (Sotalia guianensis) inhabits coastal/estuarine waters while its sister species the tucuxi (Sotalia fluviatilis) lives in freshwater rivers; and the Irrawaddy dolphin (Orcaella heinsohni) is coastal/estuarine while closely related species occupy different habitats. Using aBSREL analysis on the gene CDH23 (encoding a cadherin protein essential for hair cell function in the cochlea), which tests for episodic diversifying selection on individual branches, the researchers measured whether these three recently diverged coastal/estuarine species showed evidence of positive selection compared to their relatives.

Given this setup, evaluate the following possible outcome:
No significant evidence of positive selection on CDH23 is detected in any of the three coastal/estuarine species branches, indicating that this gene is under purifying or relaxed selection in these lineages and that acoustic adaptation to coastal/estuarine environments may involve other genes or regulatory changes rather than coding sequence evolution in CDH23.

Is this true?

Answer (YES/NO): NO